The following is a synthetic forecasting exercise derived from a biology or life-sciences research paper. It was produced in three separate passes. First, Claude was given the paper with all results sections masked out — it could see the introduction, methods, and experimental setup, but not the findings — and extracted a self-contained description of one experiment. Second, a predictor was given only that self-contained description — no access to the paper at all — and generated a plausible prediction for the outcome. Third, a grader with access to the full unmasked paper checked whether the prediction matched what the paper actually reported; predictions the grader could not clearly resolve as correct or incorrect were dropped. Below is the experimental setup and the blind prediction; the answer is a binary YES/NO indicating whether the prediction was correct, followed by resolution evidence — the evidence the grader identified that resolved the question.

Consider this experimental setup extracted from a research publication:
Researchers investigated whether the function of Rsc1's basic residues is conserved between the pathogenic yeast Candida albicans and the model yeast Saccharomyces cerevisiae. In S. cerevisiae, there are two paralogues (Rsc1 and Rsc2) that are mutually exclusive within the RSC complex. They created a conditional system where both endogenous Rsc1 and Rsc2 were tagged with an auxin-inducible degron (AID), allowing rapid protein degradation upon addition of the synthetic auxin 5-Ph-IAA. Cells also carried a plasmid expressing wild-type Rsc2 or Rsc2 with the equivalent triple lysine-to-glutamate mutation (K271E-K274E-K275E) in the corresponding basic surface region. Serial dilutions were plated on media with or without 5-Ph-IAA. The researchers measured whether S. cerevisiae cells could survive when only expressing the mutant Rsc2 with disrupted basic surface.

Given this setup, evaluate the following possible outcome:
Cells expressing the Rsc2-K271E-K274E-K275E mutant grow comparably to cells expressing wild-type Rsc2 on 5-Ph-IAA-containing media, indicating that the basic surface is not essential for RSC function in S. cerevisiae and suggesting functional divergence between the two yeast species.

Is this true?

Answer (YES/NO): NO